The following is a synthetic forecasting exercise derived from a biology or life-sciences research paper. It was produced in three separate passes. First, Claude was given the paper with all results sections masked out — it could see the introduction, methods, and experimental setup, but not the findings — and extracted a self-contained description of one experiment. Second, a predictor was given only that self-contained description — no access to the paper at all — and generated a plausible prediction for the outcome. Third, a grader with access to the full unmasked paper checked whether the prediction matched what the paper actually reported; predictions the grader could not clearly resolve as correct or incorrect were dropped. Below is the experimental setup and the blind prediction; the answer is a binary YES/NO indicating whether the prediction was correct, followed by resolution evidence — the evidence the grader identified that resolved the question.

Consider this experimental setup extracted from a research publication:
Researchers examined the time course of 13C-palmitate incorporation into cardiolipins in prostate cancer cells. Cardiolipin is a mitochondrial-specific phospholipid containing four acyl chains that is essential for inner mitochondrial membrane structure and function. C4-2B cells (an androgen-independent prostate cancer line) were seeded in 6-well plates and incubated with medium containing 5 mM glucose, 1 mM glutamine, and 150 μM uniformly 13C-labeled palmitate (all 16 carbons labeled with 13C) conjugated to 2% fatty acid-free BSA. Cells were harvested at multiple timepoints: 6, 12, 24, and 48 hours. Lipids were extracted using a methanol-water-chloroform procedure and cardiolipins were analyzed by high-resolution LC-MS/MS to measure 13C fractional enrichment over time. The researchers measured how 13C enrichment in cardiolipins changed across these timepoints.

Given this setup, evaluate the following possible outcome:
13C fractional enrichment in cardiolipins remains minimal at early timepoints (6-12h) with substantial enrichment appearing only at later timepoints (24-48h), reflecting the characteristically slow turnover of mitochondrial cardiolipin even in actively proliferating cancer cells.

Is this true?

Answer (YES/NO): NO